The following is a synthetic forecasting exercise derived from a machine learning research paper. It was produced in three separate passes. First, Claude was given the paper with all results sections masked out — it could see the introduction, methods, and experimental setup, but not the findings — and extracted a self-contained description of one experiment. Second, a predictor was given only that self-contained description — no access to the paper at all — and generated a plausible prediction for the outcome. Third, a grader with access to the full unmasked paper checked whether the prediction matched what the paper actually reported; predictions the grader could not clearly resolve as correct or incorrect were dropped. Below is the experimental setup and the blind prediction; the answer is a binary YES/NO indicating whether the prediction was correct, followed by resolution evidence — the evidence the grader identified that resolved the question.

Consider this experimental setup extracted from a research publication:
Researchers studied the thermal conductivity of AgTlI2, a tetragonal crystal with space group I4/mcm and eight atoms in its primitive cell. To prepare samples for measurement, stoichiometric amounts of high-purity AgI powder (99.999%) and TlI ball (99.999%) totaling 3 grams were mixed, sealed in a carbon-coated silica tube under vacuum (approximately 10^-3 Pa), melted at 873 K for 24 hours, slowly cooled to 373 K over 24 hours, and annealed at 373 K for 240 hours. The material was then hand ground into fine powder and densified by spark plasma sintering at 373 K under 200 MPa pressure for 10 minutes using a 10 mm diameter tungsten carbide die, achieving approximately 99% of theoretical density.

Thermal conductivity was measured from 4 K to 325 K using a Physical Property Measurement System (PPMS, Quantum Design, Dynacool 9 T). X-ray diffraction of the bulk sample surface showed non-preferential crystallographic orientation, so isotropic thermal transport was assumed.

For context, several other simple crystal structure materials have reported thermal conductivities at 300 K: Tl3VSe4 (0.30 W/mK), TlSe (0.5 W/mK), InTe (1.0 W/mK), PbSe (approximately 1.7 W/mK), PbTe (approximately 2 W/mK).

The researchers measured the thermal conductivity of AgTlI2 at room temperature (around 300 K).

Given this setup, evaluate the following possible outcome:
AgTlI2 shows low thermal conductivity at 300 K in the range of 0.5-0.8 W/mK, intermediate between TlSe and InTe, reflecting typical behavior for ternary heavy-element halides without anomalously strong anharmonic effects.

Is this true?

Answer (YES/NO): NO